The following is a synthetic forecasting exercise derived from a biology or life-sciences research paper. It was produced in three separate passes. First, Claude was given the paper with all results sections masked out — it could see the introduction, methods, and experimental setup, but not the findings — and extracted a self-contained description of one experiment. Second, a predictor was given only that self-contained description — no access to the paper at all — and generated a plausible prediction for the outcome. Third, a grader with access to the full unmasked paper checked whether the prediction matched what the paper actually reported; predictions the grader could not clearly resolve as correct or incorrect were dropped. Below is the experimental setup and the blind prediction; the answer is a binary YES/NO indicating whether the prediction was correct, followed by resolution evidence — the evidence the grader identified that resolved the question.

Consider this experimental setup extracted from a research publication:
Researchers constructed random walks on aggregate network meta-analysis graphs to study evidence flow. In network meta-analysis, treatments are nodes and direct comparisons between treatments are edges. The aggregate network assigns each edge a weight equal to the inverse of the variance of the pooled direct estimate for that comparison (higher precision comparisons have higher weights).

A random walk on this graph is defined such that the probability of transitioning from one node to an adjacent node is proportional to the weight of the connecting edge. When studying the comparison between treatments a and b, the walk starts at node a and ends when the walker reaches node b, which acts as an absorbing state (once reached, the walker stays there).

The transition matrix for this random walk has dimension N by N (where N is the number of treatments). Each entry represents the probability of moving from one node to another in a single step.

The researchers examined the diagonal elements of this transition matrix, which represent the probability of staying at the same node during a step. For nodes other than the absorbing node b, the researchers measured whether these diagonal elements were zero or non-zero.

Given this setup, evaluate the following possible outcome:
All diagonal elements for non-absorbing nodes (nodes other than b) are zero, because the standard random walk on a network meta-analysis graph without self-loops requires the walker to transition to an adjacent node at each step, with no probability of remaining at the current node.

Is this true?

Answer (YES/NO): YES